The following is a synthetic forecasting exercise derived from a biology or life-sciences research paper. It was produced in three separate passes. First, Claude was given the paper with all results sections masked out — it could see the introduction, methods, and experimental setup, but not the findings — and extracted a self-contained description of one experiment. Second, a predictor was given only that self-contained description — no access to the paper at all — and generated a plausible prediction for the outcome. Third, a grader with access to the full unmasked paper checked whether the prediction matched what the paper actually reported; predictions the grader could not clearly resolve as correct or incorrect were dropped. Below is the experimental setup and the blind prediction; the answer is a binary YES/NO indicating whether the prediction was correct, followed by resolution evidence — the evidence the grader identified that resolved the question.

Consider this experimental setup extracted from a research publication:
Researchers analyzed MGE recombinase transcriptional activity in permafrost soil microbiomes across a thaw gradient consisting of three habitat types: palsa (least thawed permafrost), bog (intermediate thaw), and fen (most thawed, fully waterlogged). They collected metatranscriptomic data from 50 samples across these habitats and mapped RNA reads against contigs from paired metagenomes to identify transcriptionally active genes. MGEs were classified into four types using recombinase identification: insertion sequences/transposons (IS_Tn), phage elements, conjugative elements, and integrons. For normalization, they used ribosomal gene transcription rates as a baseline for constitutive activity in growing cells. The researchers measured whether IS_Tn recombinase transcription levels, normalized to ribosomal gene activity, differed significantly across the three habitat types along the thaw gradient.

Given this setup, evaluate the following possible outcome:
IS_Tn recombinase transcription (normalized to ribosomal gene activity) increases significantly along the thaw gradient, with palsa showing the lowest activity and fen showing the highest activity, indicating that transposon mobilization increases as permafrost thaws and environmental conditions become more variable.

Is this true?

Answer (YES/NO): YES